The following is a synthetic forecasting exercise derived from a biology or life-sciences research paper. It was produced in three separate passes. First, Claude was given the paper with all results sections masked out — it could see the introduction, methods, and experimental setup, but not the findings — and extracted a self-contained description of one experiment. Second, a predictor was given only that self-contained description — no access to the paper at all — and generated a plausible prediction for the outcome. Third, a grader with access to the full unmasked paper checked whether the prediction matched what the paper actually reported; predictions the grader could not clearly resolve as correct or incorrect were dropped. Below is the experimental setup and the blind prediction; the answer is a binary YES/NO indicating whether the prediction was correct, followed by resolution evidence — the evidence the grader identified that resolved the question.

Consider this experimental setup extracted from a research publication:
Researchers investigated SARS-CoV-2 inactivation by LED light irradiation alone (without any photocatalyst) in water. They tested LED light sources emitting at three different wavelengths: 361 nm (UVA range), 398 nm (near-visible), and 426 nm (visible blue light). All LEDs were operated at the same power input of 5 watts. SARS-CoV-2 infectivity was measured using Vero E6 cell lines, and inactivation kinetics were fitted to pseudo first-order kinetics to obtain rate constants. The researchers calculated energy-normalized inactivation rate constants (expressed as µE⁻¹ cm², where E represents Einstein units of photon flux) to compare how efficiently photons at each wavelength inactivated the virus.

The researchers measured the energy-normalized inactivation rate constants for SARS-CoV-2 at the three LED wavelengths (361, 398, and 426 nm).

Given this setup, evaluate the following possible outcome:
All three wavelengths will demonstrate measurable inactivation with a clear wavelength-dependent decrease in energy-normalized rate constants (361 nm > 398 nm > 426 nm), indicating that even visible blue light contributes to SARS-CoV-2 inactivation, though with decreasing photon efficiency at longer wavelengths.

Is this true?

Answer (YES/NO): YES